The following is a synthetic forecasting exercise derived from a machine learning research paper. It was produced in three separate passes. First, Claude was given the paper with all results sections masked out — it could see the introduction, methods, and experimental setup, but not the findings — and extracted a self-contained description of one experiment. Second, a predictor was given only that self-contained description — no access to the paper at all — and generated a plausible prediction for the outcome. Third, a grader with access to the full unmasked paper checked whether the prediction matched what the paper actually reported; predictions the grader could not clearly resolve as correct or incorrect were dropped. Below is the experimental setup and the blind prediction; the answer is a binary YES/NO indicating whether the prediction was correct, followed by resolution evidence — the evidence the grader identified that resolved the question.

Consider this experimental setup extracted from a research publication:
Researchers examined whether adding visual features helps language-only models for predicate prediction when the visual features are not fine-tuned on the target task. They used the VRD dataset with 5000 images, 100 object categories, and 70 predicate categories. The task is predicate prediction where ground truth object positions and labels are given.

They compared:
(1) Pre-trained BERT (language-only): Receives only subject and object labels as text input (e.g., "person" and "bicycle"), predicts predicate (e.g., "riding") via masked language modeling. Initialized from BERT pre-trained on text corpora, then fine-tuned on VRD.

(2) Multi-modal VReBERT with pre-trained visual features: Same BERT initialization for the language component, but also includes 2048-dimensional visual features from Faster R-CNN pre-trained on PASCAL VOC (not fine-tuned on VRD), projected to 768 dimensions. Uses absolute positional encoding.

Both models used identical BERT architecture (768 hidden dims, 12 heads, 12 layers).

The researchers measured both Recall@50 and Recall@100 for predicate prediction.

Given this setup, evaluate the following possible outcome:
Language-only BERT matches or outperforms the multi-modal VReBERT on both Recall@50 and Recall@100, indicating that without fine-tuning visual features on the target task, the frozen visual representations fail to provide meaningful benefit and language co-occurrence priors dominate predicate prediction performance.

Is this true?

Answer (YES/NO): NO